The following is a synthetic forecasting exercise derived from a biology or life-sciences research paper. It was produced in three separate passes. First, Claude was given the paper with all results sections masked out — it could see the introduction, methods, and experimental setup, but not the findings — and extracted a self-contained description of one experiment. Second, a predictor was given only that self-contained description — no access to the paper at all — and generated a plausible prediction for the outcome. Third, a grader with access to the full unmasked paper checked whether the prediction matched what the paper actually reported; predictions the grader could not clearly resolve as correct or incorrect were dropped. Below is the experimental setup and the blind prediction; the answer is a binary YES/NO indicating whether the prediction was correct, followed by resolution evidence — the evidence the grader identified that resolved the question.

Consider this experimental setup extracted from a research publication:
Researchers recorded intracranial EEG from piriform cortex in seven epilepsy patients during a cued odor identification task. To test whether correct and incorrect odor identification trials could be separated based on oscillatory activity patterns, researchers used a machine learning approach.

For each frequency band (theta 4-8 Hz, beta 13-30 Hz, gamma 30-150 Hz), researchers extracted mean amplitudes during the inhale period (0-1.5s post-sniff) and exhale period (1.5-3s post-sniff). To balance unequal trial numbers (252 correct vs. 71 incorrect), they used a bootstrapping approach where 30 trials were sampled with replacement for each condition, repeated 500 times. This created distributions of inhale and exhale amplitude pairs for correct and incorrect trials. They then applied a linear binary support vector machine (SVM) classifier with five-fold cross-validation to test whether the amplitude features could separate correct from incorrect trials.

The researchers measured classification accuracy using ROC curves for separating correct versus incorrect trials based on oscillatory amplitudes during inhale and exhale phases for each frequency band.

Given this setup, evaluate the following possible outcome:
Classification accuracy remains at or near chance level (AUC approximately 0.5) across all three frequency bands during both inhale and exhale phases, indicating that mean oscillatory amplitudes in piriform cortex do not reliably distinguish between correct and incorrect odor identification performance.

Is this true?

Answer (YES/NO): NO